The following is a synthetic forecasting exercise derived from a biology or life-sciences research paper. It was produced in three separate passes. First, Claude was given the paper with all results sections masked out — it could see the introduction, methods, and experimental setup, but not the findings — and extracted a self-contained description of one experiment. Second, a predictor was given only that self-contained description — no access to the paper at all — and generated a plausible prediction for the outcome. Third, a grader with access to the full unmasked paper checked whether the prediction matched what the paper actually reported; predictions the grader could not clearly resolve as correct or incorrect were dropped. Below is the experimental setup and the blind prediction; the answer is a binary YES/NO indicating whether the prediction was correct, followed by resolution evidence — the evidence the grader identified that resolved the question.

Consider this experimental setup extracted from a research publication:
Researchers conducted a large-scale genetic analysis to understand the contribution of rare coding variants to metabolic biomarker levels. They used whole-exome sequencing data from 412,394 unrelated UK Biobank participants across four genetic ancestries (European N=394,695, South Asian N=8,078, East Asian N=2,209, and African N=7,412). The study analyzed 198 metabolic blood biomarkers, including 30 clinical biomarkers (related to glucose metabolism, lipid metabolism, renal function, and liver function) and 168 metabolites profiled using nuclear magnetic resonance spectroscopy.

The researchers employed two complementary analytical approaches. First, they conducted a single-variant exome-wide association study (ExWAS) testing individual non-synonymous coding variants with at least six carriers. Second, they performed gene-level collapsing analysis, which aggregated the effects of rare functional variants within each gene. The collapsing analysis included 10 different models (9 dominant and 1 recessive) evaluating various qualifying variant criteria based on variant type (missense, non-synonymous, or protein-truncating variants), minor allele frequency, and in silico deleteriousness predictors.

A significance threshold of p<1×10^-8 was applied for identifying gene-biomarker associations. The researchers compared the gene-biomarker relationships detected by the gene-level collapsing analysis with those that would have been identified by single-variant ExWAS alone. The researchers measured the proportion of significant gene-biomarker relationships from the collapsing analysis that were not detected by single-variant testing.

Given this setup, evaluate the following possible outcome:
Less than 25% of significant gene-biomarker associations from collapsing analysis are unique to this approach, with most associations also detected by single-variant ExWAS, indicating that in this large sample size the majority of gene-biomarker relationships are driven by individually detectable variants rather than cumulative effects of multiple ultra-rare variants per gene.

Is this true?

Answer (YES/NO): YES